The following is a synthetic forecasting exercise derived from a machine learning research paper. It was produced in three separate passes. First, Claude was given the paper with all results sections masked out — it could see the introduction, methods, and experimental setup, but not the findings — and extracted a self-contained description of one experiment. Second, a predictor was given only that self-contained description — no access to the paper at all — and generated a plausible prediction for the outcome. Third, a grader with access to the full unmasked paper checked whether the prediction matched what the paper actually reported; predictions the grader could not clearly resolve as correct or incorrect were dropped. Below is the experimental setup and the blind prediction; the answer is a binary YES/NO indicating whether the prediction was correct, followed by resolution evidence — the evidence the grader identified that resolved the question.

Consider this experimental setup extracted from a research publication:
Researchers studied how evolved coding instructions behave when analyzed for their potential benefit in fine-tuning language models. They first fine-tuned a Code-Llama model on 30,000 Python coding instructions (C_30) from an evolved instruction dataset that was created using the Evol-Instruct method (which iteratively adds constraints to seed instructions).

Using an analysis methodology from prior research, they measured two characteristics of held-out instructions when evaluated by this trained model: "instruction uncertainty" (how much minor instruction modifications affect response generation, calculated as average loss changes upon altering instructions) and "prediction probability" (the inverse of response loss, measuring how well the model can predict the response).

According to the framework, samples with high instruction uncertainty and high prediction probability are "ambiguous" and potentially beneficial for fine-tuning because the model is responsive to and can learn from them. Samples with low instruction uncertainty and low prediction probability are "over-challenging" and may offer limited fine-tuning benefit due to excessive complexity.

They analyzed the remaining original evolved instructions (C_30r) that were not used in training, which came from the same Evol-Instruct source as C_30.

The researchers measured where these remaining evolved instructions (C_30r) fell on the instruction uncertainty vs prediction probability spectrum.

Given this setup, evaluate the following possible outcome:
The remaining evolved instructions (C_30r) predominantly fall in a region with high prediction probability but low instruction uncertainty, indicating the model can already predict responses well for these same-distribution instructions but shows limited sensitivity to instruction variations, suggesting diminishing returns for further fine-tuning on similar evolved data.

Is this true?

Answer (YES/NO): NO